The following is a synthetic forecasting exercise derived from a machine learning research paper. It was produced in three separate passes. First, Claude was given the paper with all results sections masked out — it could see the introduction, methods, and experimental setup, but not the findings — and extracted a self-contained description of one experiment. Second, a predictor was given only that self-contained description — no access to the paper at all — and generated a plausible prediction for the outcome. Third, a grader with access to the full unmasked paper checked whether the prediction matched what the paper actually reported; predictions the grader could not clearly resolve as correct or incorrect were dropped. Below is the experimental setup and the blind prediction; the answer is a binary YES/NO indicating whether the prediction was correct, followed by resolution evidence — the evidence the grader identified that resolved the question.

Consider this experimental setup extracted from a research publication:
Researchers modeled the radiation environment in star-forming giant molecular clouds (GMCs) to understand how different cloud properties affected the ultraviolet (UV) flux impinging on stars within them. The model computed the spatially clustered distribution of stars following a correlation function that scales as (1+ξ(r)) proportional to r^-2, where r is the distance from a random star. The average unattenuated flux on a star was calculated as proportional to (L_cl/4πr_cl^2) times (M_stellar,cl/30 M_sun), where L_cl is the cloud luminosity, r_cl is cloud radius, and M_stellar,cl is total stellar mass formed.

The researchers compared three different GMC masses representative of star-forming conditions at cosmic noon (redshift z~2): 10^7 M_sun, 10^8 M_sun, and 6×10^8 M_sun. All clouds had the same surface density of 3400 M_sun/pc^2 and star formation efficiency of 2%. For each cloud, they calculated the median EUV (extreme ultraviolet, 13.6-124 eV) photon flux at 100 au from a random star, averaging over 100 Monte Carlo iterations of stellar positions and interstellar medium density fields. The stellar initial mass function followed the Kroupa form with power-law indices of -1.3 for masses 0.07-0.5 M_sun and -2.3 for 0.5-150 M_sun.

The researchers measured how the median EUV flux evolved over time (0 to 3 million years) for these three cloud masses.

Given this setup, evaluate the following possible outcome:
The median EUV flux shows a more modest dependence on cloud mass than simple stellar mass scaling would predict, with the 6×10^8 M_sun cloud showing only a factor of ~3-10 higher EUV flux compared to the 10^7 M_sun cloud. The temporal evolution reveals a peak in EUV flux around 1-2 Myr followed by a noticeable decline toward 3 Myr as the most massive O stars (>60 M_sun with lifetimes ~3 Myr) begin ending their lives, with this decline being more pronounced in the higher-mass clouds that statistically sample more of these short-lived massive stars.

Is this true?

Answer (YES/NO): NO